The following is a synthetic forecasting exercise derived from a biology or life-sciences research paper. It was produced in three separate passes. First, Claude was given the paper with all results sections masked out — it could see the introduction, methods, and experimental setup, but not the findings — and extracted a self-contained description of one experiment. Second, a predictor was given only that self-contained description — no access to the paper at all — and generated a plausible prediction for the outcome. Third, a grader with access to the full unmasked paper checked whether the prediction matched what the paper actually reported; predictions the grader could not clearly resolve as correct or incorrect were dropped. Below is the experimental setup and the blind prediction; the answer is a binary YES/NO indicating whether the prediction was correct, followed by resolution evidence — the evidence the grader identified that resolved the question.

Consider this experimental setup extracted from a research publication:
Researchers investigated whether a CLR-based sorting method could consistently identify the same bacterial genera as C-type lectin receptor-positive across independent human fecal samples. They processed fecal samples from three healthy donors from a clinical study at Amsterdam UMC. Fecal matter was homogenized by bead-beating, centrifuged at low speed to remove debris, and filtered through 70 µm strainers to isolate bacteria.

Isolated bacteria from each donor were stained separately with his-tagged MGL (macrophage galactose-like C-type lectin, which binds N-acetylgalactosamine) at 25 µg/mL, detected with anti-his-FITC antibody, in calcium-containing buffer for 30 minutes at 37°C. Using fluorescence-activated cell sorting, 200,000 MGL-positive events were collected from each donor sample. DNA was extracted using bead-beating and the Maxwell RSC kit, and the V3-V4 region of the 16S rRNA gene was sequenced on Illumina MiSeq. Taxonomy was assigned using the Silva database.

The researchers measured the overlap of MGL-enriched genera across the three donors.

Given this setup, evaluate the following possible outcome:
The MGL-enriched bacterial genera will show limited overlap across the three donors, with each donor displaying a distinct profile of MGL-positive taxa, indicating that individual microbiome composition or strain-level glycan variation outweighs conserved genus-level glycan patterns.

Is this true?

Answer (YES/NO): NO